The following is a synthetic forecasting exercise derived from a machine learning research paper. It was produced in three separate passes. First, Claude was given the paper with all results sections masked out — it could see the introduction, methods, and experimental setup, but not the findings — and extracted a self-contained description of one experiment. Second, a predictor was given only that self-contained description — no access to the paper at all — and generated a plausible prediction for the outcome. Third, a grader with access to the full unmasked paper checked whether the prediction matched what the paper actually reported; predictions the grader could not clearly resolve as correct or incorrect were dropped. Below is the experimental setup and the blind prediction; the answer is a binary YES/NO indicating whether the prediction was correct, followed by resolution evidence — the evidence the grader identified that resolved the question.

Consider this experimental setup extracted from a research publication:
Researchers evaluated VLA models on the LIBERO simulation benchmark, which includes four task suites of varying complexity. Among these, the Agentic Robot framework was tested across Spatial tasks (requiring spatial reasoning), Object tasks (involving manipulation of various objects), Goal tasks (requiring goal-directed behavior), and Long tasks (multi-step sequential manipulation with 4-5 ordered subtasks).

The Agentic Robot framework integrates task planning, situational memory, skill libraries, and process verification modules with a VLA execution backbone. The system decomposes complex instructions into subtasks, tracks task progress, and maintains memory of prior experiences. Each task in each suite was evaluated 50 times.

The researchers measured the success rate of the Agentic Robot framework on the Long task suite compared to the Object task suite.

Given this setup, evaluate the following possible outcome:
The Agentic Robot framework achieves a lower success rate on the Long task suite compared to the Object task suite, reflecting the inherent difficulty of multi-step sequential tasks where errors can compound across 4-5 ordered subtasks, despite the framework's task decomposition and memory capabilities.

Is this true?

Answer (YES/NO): YES